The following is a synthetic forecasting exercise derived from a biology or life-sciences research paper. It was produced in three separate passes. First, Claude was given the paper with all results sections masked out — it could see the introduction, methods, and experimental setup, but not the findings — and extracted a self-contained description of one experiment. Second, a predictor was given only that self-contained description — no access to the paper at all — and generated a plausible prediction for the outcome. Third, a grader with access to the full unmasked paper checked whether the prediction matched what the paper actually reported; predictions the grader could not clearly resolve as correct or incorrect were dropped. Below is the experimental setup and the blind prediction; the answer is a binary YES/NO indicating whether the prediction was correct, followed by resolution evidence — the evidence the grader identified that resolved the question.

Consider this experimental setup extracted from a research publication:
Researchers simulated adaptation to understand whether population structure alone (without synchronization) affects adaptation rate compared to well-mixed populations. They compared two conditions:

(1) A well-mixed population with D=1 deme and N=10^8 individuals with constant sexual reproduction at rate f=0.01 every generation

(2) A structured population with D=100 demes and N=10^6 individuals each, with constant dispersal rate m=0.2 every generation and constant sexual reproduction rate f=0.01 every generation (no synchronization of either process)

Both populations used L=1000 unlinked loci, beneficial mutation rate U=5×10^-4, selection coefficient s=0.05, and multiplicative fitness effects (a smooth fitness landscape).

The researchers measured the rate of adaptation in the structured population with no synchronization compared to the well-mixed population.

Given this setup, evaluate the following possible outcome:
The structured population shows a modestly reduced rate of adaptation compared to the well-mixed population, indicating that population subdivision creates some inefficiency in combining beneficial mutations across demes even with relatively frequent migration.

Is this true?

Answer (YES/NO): NO